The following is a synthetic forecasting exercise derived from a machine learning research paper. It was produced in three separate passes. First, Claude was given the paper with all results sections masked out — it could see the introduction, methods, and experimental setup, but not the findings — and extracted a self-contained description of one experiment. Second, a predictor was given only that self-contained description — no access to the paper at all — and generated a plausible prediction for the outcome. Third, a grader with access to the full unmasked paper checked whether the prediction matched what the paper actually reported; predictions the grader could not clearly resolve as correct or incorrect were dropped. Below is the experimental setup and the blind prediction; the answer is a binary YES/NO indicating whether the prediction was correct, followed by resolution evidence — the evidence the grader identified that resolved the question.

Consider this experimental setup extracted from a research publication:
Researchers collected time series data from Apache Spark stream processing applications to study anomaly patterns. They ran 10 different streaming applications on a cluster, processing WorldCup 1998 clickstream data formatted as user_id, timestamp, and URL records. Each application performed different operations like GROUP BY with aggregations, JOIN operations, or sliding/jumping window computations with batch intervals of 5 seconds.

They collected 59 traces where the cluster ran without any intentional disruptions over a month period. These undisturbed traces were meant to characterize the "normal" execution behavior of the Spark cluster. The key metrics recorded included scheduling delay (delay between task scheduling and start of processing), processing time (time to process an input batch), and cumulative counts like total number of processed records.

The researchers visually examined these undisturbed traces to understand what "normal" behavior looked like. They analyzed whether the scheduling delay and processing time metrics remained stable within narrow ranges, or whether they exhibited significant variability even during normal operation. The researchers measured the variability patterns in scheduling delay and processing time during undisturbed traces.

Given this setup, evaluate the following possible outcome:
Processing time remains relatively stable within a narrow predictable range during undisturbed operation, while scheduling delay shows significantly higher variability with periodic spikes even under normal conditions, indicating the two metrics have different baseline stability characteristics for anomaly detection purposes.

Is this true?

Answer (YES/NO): NO